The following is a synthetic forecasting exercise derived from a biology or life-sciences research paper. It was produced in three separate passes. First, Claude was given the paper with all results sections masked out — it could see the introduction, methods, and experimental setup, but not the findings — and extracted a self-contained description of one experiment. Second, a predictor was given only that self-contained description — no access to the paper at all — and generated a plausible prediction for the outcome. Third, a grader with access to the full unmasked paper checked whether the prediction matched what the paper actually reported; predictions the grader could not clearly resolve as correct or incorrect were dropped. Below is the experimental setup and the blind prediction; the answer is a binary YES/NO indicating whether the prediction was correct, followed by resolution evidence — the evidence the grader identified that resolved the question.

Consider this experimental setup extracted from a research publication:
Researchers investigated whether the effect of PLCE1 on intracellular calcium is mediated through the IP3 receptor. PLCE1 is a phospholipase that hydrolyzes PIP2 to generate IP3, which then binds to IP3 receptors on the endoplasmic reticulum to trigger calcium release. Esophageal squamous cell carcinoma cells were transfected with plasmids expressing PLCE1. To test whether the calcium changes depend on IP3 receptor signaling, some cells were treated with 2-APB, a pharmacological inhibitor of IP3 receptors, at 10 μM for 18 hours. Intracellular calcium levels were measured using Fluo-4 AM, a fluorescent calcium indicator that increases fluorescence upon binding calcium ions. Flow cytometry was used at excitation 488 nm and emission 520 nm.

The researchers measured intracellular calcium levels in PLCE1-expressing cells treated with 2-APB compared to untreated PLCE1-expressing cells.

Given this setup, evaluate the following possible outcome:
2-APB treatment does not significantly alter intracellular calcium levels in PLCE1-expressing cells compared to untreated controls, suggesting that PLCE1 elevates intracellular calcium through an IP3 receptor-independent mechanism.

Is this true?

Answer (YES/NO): NO